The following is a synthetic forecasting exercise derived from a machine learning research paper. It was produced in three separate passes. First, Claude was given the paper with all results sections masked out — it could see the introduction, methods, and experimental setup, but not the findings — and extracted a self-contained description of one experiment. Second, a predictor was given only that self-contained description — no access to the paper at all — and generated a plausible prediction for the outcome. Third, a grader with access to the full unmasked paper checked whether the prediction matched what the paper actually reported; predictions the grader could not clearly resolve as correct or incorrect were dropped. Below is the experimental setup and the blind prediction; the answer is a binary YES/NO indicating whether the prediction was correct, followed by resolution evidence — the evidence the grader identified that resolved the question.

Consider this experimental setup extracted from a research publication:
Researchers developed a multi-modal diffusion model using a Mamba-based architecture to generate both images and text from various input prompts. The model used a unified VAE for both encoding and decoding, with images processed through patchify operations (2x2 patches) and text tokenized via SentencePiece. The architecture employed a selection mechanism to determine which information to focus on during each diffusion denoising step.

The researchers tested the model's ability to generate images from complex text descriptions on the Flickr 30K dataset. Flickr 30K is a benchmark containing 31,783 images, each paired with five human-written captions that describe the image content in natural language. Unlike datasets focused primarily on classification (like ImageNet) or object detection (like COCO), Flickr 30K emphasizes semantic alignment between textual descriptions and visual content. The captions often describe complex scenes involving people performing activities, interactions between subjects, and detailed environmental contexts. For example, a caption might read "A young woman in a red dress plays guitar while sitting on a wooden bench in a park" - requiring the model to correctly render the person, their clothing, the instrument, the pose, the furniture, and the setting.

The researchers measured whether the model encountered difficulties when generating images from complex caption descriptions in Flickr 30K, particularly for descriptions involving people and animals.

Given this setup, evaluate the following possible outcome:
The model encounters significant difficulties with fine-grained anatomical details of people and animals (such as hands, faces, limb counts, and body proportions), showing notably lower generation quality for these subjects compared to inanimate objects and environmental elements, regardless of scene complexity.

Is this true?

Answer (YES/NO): NO